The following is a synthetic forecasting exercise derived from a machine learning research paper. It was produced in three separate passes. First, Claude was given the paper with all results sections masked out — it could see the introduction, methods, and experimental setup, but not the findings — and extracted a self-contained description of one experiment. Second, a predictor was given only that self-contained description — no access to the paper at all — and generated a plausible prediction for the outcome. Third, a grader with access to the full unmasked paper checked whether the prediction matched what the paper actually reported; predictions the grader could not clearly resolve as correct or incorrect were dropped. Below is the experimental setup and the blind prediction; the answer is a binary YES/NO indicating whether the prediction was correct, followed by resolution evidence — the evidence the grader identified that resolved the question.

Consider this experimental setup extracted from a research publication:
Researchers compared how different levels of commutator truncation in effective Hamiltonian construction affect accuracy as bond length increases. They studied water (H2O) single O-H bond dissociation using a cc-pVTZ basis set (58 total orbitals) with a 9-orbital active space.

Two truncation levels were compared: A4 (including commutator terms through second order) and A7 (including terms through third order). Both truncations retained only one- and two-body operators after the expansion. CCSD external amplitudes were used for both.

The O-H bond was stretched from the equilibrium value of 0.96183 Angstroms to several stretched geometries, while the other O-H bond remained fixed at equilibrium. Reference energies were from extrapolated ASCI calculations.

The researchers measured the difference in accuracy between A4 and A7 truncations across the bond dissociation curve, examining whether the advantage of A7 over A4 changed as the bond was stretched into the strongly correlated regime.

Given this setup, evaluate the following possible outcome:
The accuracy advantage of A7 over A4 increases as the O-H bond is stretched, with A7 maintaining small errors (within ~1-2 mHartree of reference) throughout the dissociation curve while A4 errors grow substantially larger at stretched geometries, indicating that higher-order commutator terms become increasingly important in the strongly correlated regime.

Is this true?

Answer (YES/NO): NO